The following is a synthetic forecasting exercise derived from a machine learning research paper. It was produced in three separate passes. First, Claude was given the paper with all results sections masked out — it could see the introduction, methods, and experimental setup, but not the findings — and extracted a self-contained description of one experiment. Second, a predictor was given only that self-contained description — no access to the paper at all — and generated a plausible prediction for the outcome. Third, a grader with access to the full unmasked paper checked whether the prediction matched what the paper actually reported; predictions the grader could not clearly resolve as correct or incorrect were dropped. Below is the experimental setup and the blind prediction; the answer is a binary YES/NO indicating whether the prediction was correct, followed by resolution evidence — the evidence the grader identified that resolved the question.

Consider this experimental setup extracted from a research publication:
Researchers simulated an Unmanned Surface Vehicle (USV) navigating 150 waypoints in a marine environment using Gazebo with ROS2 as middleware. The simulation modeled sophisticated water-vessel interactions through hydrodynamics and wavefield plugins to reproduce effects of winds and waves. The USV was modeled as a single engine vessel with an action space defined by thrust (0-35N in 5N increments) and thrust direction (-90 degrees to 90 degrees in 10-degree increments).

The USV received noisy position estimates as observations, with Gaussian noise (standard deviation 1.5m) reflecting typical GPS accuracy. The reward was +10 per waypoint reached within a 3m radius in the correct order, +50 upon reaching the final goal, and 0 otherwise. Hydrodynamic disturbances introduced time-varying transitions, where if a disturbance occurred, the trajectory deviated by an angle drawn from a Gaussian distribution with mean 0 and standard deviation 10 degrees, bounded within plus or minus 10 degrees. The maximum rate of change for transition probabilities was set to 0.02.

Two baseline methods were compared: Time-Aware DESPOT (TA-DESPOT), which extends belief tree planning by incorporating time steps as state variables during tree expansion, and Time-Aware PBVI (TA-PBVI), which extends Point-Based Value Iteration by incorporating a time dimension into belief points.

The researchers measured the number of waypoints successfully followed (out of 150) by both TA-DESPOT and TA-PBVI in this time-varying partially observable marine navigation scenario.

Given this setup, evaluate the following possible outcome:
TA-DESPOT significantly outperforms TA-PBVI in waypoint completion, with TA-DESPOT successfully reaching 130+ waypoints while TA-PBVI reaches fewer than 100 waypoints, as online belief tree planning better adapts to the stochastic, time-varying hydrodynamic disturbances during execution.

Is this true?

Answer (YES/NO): NO